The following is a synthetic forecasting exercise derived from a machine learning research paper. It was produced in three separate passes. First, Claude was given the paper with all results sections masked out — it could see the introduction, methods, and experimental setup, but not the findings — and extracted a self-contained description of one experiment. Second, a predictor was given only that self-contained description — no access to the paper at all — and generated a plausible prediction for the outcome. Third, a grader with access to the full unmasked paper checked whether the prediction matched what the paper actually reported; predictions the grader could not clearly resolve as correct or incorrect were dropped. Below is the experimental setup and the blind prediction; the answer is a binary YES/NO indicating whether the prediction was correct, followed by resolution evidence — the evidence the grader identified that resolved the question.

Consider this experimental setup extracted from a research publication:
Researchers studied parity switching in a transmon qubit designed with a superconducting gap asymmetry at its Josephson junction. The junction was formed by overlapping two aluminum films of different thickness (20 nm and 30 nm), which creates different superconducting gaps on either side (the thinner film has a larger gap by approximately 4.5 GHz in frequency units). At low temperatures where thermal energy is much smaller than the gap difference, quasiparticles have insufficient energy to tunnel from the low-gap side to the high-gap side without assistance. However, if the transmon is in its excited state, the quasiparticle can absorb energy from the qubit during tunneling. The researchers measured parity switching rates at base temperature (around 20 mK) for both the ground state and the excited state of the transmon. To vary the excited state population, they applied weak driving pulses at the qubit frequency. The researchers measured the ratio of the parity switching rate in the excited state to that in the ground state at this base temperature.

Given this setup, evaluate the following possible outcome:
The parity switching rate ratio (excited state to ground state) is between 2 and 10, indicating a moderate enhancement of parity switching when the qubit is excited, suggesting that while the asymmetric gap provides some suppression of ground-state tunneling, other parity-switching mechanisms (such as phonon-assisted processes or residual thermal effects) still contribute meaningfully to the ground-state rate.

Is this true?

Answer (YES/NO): NO